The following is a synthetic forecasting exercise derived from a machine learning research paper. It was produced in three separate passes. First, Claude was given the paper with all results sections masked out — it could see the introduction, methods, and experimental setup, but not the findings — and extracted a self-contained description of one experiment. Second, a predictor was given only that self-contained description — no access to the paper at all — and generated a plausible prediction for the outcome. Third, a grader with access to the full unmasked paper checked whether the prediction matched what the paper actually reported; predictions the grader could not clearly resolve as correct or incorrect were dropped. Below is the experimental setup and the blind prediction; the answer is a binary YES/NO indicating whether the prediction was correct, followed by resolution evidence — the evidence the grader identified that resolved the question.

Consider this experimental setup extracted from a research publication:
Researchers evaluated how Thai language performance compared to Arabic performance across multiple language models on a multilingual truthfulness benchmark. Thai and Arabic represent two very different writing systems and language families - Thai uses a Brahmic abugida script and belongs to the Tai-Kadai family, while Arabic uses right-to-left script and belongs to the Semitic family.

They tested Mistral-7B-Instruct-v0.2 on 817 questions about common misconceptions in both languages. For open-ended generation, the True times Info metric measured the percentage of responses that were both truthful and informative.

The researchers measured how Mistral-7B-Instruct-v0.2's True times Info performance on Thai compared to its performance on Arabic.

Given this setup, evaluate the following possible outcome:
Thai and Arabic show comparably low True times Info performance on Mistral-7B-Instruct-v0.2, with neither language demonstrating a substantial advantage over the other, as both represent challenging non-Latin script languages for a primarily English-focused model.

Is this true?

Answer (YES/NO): NO